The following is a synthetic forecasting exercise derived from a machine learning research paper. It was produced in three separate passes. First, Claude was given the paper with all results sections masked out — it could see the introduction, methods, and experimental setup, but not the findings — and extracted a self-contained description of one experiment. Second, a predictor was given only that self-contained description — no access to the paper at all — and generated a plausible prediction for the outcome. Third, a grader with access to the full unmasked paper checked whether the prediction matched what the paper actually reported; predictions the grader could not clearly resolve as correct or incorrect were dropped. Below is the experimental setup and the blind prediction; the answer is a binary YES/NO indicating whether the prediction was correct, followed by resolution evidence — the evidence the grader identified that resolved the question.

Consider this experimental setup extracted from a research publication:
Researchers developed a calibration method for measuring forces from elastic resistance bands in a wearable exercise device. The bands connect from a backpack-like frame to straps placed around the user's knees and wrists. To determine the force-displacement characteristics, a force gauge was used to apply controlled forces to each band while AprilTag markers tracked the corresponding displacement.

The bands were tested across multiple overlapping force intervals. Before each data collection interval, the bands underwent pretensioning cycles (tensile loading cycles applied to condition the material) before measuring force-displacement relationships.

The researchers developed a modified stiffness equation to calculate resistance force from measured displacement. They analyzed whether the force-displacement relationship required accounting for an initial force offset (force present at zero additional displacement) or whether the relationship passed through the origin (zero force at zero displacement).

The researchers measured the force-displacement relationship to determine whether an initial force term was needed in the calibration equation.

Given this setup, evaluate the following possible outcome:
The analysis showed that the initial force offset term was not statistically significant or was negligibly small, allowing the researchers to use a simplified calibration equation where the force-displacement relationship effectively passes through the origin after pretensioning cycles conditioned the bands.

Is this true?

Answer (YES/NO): NO